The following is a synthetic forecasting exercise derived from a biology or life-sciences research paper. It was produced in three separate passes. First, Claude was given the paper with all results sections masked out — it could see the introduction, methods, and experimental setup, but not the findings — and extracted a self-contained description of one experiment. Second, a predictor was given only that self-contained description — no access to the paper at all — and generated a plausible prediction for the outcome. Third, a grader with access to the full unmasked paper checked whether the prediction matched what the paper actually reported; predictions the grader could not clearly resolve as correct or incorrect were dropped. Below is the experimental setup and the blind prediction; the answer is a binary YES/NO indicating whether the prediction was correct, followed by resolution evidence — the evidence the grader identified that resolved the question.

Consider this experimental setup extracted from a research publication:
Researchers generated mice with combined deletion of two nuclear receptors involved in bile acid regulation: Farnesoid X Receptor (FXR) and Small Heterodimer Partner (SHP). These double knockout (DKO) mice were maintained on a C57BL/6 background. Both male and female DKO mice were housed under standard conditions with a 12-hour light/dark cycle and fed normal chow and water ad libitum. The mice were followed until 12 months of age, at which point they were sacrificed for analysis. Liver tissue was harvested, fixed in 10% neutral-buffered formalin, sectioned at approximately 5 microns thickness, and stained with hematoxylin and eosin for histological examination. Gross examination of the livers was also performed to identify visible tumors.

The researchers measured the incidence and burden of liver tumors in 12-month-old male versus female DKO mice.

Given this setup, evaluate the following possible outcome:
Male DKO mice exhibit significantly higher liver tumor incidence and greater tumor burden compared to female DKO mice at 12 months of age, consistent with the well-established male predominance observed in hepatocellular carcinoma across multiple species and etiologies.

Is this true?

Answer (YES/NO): YES